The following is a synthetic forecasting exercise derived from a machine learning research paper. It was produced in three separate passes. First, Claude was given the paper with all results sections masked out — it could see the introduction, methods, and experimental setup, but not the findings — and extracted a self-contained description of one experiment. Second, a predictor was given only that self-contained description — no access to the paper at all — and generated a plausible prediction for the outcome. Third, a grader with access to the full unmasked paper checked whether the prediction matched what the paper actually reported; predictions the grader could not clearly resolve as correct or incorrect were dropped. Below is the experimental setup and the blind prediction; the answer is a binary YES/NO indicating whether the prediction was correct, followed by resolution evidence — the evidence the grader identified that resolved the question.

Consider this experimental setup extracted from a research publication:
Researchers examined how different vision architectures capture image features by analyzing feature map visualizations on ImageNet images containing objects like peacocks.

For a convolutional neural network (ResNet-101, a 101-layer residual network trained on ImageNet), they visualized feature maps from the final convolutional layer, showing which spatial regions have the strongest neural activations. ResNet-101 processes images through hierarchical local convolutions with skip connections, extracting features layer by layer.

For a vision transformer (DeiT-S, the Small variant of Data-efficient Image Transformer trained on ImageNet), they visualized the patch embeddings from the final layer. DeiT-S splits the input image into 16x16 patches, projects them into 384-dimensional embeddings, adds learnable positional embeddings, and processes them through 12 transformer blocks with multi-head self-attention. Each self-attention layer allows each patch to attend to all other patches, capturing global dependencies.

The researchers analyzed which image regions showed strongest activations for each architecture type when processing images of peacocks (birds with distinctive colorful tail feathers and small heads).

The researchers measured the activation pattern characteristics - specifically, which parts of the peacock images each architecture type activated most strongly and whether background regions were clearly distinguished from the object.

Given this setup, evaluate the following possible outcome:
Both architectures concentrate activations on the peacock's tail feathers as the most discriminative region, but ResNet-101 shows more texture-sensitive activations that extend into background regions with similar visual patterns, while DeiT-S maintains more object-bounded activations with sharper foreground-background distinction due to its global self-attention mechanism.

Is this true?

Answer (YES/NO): NO